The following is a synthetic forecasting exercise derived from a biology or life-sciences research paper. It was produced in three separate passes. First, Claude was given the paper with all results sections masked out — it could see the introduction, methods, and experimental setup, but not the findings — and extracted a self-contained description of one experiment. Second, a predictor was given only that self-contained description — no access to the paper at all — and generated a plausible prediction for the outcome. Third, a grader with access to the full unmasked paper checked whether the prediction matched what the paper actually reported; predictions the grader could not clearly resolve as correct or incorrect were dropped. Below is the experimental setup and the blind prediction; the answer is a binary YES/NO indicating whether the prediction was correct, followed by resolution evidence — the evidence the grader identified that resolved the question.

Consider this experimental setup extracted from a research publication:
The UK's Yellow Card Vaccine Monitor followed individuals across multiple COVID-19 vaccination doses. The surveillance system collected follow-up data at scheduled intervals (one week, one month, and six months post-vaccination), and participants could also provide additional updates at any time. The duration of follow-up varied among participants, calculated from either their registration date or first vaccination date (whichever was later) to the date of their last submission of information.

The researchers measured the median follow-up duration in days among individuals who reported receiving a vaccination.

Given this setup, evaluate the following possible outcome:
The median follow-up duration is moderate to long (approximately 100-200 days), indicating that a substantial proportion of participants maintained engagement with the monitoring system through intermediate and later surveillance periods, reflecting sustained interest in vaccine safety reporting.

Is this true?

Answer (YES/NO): YES